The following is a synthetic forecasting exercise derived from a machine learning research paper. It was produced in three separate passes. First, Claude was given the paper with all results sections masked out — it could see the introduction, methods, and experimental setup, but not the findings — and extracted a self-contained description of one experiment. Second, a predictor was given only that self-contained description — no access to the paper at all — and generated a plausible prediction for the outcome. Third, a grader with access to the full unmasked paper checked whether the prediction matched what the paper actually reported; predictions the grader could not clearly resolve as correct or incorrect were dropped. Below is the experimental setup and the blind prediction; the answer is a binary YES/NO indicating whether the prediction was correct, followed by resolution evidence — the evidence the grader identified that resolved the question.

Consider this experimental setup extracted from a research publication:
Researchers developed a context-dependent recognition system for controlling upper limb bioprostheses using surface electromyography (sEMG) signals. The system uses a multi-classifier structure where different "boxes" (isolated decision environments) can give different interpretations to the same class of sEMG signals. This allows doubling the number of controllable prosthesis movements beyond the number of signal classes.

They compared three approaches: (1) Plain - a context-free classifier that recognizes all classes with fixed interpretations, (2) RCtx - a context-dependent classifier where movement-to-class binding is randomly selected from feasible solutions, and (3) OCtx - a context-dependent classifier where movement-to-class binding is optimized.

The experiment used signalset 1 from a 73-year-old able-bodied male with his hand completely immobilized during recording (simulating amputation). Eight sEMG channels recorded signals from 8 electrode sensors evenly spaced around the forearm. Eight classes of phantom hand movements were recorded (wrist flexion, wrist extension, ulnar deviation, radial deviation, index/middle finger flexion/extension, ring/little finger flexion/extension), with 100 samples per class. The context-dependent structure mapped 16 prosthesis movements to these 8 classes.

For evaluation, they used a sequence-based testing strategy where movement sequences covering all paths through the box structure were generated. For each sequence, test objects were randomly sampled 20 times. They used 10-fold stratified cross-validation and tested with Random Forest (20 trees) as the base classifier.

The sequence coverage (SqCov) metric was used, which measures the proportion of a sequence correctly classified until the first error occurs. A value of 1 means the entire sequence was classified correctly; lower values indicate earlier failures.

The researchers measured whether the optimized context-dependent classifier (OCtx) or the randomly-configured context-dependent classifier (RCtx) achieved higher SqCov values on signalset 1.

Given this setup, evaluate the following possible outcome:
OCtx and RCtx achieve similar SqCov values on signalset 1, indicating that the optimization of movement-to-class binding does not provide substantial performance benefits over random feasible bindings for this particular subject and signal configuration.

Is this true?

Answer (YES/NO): YES